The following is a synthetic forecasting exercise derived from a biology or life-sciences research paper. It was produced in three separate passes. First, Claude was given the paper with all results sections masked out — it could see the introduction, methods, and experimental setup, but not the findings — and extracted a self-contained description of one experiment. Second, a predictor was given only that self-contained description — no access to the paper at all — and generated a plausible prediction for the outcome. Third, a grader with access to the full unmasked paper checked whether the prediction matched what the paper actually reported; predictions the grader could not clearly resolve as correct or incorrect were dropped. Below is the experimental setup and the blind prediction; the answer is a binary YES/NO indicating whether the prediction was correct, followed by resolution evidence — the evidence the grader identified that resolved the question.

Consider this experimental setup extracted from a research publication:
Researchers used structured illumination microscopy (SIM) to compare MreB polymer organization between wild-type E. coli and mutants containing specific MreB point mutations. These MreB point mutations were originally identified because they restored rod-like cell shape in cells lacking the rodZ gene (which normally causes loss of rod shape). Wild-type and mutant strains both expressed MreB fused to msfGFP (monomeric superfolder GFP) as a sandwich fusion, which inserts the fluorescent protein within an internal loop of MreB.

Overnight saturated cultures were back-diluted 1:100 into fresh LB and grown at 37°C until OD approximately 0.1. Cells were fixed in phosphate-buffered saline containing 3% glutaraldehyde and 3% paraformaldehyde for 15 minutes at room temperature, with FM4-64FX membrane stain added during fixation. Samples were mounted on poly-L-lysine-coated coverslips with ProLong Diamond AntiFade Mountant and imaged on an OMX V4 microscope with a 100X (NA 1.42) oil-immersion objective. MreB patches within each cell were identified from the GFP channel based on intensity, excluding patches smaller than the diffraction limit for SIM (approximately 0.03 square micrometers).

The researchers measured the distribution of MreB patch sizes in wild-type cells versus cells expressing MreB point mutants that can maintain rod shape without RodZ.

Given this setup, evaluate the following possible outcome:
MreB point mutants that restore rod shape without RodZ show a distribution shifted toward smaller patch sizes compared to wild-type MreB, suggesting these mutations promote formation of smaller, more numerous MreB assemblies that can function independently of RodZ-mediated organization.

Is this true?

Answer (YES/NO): NO